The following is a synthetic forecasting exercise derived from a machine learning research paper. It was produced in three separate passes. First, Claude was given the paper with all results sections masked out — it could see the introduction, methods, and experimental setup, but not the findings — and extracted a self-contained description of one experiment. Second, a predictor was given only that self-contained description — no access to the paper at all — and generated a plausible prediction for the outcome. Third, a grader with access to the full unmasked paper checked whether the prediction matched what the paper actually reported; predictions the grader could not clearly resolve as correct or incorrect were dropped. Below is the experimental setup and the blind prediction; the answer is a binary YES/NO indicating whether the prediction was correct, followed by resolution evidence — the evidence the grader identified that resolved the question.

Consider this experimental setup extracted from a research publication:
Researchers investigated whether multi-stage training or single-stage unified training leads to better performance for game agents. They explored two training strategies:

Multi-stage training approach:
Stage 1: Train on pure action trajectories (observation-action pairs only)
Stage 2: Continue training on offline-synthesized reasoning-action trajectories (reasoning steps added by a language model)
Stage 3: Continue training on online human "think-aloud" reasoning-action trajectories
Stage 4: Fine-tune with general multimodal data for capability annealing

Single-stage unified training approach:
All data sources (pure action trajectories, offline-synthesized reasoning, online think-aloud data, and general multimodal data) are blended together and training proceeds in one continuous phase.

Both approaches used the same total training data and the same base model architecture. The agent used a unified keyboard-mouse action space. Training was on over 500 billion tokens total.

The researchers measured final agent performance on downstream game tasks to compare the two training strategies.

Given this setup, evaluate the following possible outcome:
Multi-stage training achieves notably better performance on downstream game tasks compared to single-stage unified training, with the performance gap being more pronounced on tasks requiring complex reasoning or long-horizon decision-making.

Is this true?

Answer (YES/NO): NO